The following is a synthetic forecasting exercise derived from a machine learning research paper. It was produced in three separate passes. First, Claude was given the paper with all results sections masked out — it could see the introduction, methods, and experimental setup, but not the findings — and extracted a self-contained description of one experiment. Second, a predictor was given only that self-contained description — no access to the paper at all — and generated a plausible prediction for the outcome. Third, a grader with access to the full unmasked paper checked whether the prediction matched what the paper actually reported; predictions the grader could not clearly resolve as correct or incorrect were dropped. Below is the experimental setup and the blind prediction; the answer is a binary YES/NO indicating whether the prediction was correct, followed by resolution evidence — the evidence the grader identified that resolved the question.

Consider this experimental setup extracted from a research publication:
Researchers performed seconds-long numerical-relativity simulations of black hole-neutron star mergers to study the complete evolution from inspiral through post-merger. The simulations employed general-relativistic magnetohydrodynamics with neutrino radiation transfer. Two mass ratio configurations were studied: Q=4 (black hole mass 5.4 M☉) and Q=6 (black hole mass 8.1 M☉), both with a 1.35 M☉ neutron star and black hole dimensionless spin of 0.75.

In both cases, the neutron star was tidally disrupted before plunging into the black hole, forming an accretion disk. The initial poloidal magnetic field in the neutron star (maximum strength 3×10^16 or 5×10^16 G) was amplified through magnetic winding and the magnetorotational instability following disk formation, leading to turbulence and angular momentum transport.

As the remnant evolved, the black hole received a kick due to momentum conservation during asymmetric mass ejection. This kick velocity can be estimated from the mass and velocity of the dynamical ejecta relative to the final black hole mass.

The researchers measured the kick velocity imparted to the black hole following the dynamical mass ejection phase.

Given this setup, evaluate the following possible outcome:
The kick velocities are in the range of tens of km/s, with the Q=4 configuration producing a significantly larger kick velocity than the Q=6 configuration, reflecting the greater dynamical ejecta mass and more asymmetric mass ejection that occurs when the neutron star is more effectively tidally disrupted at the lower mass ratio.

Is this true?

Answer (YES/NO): NO